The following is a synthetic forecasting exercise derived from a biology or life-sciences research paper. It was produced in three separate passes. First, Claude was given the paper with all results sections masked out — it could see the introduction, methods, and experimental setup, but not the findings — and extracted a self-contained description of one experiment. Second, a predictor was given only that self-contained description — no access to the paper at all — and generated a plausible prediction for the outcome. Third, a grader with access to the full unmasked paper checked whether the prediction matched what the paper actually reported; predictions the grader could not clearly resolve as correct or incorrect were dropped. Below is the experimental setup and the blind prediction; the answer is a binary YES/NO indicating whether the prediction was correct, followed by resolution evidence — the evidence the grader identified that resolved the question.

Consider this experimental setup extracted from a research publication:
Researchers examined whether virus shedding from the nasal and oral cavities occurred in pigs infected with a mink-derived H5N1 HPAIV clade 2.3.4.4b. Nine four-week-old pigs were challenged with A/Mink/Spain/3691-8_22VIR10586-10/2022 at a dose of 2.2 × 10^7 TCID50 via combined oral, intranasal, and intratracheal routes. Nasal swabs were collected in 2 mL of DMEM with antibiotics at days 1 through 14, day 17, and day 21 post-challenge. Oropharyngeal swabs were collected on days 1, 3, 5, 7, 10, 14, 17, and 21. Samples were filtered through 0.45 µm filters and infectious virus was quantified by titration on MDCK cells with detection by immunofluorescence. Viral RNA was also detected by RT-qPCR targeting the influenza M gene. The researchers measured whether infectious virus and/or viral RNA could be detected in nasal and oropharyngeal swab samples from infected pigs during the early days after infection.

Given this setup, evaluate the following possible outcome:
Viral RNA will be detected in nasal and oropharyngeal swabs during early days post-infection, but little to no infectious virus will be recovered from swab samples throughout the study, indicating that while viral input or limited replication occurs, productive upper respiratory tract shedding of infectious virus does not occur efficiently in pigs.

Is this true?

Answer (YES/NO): NO